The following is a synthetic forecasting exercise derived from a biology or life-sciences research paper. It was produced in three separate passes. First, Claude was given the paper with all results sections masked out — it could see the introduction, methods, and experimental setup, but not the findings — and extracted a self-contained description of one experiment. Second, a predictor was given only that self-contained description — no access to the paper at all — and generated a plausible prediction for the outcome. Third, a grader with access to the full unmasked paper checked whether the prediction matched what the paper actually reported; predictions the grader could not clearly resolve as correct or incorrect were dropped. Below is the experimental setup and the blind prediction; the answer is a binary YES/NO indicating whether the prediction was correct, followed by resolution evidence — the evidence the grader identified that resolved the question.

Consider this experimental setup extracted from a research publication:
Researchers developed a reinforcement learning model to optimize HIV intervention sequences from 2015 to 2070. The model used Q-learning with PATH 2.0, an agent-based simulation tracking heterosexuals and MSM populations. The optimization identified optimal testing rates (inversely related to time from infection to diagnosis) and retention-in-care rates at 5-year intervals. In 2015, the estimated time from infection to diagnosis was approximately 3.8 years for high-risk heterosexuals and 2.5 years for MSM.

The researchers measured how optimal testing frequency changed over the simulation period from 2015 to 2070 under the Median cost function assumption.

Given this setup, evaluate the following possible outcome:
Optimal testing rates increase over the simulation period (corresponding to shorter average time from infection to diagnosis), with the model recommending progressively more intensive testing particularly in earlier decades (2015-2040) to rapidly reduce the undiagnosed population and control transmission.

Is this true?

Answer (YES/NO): NO